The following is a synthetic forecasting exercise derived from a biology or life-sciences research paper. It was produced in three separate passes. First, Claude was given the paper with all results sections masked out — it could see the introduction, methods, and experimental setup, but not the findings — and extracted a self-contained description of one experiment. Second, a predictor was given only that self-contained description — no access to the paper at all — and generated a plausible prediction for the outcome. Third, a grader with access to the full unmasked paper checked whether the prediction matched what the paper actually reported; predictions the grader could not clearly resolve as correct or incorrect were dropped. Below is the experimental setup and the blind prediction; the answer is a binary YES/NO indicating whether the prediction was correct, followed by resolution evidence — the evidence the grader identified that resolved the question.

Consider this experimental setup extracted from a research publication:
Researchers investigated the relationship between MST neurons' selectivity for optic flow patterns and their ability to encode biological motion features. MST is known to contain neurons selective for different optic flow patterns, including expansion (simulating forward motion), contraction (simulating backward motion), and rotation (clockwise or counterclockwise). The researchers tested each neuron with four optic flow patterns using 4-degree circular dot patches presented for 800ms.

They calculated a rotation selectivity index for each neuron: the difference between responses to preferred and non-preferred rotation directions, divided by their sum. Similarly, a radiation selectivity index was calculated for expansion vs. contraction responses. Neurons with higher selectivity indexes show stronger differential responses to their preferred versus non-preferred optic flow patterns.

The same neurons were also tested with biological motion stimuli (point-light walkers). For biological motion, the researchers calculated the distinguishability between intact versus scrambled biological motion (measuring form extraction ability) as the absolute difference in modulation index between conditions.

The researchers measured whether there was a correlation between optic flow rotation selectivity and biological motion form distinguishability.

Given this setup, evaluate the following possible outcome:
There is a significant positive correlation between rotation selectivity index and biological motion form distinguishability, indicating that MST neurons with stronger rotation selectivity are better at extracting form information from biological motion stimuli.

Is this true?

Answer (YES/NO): YES